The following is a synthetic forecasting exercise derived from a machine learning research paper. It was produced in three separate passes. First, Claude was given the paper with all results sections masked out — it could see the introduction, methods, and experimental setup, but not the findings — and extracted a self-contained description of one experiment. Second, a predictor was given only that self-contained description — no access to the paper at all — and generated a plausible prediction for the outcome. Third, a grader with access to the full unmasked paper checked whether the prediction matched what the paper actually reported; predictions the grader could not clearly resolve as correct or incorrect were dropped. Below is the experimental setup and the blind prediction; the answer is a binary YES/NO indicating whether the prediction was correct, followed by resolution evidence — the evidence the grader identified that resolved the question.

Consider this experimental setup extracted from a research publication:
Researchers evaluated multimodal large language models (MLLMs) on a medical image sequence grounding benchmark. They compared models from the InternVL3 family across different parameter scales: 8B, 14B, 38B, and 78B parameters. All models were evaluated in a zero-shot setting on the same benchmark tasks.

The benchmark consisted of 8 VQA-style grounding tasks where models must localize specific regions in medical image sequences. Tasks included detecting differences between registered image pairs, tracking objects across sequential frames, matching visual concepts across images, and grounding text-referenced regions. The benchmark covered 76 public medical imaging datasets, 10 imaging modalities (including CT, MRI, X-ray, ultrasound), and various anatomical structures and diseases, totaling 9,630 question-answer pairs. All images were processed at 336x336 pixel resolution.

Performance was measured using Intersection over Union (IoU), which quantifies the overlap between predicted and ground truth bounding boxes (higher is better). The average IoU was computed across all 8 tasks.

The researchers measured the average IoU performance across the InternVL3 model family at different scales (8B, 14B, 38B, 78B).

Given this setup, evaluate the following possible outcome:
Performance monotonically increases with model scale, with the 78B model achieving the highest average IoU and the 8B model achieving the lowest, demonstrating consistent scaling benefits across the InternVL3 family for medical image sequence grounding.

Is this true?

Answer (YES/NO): NO